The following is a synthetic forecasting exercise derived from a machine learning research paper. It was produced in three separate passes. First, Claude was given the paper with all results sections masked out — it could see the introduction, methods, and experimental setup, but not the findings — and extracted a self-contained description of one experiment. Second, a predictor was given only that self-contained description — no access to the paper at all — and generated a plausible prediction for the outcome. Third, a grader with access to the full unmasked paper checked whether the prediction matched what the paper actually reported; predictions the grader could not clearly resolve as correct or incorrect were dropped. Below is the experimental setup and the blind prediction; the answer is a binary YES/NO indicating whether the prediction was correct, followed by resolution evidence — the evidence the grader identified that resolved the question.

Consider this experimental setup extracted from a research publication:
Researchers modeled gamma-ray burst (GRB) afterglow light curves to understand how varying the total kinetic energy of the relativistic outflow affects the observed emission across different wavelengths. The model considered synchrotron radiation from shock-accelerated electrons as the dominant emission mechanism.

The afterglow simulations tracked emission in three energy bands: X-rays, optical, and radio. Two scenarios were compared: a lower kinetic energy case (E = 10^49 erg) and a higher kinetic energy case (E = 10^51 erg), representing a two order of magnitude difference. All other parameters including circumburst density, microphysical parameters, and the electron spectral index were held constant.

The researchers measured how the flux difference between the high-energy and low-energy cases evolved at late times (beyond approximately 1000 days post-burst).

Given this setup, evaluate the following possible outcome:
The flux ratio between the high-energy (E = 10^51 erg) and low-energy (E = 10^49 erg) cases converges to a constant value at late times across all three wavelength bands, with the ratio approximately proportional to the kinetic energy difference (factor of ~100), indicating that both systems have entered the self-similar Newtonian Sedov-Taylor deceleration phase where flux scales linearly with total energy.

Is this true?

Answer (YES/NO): NO